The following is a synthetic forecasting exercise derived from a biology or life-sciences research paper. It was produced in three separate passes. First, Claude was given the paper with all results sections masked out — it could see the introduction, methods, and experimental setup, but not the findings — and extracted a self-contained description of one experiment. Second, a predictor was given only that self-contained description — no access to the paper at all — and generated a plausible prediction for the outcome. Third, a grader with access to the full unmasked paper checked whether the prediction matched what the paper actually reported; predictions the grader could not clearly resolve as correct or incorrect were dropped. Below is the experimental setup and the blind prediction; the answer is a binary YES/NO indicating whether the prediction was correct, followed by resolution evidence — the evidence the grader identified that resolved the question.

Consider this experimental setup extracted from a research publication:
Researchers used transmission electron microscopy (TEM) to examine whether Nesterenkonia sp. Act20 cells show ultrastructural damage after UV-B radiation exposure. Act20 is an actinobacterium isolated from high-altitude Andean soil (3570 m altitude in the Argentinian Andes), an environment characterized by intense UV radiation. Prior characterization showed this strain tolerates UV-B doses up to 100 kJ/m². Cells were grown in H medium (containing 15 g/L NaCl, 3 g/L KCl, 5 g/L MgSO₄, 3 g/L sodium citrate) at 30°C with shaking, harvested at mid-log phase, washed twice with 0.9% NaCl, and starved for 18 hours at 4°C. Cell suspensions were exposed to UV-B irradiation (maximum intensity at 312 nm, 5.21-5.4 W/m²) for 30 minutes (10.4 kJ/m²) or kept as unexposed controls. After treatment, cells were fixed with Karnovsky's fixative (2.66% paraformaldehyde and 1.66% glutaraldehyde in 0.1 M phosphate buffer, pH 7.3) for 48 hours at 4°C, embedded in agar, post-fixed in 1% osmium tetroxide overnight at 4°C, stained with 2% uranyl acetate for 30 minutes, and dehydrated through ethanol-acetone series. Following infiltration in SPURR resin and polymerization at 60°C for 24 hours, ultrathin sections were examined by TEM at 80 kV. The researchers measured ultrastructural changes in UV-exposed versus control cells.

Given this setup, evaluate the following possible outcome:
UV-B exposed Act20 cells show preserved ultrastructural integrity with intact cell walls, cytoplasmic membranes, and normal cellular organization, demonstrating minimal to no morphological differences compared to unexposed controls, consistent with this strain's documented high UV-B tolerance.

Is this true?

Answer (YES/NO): NO